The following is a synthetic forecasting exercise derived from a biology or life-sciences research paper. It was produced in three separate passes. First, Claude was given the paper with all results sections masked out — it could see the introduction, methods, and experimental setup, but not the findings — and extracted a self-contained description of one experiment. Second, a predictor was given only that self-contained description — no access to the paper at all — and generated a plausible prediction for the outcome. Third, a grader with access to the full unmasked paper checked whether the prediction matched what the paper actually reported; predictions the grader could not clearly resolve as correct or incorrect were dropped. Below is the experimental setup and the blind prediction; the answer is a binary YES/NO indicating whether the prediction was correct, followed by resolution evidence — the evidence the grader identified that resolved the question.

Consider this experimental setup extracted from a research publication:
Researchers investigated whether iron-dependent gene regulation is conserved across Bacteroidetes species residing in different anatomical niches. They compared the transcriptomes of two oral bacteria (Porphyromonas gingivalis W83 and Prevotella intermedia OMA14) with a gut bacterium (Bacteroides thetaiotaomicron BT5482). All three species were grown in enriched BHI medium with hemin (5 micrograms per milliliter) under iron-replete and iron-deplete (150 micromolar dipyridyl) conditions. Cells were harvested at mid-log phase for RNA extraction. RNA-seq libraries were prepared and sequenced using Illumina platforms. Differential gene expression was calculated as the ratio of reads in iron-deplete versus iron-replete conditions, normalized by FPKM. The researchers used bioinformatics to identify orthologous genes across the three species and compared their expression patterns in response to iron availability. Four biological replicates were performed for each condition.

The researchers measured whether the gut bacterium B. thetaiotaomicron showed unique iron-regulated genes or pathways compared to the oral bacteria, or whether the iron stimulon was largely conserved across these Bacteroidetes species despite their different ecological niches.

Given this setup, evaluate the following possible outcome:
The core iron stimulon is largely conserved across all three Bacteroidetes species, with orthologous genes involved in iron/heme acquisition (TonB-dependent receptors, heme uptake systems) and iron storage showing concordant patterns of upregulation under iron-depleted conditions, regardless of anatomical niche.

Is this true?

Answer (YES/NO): YES